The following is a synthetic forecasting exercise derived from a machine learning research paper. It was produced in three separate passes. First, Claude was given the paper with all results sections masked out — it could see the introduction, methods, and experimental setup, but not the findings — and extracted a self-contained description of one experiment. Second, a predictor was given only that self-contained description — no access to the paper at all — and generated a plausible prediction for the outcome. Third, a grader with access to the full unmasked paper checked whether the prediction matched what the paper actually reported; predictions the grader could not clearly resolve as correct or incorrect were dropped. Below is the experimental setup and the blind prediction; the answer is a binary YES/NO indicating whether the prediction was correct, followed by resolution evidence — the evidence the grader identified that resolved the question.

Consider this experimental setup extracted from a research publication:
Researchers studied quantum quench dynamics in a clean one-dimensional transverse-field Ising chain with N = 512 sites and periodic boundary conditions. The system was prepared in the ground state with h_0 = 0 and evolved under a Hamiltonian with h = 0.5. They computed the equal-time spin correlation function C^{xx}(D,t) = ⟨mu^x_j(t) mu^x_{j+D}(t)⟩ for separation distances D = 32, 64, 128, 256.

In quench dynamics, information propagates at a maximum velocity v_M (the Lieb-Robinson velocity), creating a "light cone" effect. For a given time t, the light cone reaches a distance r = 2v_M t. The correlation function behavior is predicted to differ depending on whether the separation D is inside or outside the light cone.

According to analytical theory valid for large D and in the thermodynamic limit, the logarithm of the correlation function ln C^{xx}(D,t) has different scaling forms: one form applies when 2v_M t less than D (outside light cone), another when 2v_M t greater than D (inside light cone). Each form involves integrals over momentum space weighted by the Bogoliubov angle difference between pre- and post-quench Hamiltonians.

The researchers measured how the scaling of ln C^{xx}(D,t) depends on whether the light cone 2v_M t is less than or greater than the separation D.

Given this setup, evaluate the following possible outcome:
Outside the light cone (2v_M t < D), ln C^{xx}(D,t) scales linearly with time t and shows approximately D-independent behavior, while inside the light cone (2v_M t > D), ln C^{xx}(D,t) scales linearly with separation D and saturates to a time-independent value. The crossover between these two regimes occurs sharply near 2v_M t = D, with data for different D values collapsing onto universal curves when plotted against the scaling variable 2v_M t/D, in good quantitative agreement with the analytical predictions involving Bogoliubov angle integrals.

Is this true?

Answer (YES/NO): NO